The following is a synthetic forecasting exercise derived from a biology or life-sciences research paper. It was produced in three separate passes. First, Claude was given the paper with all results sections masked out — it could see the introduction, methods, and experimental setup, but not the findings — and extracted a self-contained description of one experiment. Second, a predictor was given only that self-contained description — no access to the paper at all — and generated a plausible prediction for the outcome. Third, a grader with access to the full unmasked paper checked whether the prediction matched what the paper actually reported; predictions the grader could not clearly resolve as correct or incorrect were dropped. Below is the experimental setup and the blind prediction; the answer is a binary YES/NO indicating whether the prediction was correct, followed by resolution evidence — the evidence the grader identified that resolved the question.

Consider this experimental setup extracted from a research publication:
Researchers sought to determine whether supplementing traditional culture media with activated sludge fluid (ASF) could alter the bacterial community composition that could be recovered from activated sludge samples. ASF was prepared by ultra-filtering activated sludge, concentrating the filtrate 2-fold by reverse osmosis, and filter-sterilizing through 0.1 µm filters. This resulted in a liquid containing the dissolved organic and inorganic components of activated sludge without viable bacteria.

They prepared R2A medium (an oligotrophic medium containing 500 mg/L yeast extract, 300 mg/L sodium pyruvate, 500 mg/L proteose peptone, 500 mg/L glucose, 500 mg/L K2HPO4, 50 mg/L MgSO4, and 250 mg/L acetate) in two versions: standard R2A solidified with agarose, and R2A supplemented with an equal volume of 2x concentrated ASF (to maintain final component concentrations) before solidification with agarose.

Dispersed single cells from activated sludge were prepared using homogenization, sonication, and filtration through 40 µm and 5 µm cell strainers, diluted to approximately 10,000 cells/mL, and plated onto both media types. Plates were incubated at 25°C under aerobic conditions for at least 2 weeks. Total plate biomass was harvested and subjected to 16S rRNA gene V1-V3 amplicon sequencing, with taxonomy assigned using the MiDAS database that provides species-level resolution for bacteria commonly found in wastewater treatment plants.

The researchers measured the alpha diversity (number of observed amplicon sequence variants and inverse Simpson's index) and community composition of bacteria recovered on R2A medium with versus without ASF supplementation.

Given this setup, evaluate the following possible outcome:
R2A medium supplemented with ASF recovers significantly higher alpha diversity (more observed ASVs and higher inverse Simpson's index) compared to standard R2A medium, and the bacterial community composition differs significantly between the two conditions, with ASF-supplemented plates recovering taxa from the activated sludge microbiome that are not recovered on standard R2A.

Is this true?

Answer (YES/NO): YES